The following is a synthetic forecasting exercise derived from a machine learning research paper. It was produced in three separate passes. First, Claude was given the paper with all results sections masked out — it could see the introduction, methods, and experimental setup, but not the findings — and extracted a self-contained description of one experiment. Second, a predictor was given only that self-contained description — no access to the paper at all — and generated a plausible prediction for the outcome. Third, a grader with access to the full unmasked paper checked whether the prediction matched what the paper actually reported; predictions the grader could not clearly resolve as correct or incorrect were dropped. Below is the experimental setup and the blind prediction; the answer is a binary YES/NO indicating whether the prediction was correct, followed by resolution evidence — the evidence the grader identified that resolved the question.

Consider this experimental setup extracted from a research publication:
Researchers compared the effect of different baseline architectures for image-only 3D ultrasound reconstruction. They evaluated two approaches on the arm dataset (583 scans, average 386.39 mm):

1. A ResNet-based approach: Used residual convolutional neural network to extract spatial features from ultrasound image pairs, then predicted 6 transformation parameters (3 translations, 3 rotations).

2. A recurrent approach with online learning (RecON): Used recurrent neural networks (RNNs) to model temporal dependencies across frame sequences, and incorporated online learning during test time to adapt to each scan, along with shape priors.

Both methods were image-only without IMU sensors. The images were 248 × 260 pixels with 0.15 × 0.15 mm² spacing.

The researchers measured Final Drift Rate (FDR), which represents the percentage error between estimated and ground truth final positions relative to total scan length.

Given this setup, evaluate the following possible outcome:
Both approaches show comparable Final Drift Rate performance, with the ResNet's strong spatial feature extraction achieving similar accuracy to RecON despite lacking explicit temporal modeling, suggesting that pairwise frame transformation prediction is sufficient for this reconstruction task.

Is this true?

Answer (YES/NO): NO